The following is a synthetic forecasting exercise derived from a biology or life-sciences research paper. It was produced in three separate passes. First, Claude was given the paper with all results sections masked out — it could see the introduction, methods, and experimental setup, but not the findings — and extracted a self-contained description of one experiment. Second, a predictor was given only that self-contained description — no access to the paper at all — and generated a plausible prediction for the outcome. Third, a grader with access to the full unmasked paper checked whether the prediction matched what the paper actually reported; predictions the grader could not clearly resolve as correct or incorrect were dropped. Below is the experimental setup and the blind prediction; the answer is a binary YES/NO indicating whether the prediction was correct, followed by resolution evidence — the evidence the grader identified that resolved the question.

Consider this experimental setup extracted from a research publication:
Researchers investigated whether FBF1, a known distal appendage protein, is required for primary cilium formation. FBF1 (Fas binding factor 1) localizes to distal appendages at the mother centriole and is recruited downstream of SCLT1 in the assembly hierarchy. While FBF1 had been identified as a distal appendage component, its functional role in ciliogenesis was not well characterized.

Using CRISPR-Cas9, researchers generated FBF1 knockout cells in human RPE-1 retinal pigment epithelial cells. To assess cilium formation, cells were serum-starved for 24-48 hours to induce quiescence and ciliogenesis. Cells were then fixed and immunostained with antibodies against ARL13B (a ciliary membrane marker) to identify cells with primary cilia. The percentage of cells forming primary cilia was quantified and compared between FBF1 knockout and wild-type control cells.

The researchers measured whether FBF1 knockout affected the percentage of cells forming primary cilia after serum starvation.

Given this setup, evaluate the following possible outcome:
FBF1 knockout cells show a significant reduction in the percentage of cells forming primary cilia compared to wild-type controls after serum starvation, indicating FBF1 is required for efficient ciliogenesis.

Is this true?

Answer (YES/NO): YES